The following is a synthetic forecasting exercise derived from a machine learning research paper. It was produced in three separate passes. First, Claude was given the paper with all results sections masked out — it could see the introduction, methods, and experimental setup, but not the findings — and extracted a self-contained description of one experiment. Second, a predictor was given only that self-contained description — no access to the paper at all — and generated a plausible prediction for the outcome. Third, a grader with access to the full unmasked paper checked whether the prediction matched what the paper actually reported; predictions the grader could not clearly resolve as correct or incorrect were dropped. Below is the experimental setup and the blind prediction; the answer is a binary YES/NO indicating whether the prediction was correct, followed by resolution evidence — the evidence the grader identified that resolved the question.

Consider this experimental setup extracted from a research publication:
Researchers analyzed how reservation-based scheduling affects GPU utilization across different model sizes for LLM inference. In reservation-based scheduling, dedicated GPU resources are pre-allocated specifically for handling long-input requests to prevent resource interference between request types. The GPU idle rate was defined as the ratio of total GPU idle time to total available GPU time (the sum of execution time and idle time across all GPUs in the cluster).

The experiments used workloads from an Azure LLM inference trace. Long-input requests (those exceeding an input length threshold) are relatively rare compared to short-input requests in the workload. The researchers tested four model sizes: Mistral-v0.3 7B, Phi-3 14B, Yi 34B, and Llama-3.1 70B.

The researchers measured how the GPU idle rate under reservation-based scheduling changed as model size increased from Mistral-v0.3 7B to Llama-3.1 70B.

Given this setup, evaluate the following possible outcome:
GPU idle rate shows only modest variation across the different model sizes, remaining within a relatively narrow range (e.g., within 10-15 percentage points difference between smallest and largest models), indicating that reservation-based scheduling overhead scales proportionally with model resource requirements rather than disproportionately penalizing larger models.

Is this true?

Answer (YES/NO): NO